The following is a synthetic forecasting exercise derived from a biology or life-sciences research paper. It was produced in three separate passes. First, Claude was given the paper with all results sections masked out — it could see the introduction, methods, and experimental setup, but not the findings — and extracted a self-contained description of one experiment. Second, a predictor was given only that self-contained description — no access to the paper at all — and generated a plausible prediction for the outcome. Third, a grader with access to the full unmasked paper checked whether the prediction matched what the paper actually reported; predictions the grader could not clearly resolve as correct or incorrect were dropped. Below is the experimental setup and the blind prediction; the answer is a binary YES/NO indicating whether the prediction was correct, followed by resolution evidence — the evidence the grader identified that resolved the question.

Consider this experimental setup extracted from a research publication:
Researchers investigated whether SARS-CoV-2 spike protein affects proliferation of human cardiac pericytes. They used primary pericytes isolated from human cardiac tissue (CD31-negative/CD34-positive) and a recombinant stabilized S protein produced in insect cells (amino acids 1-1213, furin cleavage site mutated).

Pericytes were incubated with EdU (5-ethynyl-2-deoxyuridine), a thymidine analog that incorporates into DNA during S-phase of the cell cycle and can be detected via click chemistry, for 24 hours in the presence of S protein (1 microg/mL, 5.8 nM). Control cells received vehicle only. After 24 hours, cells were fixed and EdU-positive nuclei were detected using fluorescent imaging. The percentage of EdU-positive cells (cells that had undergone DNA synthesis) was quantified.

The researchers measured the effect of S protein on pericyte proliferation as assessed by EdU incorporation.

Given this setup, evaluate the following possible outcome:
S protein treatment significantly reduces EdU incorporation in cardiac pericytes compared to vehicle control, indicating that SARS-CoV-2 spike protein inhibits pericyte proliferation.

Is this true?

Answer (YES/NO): NO